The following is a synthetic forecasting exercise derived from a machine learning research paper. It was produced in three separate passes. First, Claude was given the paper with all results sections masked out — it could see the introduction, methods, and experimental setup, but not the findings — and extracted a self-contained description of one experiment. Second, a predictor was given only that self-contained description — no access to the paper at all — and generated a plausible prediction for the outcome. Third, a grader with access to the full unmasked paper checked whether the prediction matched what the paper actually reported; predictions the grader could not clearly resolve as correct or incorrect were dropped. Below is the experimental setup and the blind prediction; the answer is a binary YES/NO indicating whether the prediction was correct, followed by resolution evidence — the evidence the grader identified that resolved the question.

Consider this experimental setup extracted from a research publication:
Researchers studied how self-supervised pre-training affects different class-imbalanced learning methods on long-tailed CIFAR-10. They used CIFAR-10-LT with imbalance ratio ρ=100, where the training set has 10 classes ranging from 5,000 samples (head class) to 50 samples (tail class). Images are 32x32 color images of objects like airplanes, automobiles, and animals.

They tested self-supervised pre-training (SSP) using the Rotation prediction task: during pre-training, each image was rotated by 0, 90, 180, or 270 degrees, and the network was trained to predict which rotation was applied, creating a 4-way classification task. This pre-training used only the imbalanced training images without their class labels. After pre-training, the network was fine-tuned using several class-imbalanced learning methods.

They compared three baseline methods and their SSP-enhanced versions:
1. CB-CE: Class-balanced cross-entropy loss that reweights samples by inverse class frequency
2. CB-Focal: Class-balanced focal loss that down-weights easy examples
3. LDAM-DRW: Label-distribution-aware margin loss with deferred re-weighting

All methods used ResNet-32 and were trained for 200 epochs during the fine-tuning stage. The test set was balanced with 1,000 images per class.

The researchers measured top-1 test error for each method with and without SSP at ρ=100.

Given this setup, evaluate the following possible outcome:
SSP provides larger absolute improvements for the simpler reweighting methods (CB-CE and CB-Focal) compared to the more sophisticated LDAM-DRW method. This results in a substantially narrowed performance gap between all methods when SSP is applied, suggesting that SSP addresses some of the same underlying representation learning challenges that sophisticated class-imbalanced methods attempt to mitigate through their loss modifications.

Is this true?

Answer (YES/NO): YES